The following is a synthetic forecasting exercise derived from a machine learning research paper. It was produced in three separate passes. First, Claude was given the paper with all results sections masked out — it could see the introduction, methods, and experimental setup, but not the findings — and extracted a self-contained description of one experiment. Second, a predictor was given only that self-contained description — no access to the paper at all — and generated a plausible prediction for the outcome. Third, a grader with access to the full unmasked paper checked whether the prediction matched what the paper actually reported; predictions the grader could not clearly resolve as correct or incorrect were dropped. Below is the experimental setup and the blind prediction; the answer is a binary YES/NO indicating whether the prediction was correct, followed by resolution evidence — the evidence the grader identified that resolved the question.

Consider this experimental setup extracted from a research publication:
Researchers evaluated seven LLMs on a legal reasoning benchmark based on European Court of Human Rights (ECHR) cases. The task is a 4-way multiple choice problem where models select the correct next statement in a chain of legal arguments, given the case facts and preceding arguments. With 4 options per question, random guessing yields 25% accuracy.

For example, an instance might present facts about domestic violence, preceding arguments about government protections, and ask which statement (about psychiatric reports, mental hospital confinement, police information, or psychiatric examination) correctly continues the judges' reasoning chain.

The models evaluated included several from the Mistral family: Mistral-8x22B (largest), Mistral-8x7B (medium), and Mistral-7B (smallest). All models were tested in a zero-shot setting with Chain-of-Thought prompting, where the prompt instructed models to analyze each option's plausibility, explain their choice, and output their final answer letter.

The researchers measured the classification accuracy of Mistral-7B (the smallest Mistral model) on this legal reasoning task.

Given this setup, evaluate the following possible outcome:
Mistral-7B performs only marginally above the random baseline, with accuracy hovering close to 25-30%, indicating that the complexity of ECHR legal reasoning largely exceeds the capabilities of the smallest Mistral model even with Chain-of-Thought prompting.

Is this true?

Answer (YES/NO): NO